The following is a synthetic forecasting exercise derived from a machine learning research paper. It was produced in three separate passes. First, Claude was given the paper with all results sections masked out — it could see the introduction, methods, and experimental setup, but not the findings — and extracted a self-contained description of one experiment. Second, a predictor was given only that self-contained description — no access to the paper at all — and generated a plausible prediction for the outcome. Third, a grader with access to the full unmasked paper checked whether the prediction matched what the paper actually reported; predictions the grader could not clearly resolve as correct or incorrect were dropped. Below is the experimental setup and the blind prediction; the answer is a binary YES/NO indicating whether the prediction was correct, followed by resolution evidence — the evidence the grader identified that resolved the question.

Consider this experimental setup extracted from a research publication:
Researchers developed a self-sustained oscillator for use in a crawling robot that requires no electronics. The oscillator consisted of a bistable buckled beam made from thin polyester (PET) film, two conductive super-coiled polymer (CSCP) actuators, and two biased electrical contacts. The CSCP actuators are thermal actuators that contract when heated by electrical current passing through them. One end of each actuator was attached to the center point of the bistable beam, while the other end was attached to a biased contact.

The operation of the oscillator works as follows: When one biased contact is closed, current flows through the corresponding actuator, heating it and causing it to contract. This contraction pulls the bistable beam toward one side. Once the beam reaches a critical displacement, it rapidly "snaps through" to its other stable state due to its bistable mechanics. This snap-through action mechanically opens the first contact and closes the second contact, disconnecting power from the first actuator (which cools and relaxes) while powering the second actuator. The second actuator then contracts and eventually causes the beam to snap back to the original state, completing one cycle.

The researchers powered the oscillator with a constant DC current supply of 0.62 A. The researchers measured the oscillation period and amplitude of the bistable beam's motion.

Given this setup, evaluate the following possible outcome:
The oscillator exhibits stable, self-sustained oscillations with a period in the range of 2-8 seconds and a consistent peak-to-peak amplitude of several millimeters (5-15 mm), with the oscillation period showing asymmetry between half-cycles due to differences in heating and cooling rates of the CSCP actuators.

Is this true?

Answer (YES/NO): NO